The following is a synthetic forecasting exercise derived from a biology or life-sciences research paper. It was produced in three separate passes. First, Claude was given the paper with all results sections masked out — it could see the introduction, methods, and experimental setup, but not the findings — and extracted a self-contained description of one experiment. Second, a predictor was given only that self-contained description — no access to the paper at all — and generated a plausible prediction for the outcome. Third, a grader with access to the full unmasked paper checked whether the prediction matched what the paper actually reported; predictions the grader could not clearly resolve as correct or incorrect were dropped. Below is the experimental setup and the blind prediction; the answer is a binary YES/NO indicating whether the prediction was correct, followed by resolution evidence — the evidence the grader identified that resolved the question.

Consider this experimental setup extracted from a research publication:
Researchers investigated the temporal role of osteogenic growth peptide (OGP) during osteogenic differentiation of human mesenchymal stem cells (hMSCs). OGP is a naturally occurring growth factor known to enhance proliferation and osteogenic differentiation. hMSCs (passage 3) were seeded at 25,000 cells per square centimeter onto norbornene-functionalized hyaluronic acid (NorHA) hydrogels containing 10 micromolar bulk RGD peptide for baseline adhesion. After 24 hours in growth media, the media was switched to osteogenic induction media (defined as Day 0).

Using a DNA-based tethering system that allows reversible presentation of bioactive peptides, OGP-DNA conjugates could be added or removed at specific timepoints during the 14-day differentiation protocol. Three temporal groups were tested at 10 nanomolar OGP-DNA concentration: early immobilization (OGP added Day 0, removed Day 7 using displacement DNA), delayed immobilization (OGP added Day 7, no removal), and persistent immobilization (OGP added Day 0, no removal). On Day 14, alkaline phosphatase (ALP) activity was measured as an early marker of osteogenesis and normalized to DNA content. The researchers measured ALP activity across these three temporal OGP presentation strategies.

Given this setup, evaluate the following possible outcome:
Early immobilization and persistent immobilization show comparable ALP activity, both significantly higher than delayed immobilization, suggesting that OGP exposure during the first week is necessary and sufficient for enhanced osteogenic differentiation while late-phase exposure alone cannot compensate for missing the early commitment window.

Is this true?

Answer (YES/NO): NO